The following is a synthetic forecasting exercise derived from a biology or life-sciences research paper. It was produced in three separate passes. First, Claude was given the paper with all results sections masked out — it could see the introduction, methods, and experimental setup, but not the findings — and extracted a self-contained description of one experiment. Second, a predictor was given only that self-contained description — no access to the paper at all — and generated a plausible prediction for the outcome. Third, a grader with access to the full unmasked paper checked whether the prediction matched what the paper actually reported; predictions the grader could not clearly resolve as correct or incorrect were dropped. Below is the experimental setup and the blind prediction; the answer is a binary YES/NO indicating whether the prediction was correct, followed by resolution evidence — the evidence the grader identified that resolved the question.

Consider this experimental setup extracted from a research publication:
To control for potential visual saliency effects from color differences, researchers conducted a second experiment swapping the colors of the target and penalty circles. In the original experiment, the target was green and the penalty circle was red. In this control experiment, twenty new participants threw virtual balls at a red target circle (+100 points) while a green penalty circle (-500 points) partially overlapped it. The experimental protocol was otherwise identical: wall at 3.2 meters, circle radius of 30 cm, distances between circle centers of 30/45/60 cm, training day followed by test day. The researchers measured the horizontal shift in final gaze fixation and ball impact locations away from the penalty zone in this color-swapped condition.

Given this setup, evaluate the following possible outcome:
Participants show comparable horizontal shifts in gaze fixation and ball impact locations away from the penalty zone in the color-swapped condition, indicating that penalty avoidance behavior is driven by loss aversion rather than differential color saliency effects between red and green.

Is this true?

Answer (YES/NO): YES